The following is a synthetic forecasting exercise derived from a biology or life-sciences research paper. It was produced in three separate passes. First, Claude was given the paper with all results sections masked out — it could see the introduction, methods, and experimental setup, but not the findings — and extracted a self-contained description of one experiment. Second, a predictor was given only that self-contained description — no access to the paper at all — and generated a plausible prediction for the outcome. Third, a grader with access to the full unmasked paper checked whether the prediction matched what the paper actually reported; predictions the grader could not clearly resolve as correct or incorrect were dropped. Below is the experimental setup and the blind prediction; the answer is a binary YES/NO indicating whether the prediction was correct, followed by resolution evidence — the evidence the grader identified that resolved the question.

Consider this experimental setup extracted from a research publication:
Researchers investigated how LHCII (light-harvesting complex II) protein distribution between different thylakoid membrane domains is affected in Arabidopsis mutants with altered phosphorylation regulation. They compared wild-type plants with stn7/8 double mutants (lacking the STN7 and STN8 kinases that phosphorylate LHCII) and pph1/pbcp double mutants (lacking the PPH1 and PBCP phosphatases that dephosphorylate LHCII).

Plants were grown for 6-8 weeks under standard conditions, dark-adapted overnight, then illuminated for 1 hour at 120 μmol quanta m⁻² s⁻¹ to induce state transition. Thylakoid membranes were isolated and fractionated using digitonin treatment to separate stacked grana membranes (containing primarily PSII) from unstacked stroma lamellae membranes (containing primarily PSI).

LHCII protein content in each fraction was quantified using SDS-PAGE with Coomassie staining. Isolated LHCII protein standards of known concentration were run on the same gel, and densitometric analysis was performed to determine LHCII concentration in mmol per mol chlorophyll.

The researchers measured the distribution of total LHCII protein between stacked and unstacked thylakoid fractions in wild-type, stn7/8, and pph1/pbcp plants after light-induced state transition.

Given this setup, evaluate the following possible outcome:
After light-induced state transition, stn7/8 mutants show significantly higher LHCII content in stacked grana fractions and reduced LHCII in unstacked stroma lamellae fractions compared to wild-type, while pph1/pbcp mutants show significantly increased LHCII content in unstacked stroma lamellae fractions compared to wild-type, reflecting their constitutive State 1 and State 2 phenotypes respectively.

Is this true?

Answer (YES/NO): YES